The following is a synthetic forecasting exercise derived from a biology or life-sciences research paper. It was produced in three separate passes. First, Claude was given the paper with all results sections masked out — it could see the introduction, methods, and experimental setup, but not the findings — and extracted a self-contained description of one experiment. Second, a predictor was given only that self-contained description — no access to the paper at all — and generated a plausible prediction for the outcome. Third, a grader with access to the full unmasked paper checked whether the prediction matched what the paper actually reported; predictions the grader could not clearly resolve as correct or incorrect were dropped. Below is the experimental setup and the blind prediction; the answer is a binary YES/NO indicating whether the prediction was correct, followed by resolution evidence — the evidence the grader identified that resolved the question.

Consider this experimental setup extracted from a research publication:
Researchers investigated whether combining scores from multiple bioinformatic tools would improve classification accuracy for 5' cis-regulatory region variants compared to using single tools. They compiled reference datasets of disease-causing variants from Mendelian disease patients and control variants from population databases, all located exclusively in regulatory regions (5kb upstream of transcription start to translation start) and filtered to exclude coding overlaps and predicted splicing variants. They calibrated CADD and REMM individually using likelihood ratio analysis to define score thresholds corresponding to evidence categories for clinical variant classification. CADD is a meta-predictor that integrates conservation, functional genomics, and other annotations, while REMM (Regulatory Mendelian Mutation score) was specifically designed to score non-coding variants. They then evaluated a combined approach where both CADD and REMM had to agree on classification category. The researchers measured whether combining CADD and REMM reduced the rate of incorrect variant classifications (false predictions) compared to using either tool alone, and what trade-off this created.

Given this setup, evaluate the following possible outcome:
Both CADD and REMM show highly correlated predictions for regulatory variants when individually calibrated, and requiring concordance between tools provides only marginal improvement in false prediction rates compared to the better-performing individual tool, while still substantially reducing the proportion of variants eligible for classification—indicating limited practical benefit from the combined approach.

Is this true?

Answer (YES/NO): YES